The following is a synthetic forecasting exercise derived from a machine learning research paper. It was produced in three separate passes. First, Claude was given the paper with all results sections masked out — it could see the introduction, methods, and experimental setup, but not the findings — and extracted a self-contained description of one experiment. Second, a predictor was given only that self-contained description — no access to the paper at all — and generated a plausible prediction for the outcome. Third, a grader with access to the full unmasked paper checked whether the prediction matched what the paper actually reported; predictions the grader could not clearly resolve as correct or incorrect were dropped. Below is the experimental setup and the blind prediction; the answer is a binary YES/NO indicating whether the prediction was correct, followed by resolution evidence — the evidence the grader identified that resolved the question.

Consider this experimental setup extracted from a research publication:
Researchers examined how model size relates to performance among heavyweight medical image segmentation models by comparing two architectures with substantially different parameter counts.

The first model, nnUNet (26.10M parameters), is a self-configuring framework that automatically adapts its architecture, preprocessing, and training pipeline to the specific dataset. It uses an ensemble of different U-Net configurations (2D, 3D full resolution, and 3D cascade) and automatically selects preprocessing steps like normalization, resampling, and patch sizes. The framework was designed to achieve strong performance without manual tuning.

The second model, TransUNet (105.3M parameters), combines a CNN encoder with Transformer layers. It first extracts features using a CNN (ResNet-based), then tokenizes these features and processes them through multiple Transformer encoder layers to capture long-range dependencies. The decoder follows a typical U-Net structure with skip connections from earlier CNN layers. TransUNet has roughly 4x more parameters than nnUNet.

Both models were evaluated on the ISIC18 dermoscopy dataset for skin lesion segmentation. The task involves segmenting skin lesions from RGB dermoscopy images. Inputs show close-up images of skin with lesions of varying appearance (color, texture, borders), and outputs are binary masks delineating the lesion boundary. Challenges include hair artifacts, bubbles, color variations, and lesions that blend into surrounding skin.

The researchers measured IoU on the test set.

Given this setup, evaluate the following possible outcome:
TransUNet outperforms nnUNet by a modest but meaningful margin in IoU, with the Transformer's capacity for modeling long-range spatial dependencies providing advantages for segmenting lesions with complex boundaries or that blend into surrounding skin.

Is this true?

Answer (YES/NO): NO